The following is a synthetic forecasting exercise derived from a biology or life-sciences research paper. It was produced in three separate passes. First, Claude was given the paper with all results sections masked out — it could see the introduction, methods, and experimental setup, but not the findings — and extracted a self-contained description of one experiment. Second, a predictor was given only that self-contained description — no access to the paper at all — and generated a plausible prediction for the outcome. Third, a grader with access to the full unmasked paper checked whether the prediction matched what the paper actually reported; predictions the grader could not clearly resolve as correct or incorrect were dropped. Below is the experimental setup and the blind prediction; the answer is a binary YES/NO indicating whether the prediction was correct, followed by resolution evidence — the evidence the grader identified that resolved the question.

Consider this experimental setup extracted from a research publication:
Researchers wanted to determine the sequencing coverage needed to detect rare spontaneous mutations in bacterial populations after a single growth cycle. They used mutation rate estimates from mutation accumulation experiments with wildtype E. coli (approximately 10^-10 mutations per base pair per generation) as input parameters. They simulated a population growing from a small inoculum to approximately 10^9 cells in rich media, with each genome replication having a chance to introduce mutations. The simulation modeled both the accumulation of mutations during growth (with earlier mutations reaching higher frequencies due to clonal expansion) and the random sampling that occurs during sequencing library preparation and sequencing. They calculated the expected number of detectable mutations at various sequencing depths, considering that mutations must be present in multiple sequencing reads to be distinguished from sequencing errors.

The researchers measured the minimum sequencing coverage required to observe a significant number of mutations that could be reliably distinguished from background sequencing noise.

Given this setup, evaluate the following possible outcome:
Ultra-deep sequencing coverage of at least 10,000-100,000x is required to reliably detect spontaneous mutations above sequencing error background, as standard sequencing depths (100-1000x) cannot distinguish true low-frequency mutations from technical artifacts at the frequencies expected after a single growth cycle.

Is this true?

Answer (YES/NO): NO